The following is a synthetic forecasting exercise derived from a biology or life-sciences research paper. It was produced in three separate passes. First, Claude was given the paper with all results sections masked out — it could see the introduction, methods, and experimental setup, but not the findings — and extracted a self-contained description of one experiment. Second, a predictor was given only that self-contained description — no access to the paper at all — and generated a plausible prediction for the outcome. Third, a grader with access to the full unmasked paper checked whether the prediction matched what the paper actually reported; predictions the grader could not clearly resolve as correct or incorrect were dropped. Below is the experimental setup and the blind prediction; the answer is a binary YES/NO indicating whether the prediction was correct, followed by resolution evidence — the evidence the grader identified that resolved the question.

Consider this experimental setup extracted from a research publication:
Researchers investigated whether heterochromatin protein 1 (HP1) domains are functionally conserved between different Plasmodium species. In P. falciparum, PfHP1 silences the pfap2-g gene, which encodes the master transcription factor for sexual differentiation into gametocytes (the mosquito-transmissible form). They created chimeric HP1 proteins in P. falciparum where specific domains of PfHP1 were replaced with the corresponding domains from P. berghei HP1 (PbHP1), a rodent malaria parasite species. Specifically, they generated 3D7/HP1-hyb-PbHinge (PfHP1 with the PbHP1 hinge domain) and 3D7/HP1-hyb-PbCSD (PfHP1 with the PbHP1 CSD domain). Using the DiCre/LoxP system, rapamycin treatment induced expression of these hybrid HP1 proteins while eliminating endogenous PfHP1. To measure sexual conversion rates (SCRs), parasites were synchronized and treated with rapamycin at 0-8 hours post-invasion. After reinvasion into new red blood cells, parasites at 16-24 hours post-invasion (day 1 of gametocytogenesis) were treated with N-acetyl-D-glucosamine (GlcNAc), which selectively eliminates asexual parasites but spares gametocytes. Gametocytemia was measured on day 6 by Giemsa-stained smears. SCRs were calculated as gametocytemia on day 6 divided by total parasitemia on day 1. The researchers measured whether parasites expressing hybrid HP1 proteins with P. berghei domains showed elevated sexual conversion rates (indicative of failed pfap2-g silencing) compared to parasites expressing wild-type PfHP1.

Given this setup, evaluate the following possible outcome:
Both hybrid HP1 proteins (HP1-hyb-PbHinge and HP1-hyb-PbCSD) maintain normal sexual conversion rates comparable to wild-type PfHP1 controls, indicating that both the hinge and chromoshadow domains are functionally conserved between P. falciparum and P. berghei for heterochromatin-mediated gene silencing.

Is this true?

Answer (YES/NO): YES